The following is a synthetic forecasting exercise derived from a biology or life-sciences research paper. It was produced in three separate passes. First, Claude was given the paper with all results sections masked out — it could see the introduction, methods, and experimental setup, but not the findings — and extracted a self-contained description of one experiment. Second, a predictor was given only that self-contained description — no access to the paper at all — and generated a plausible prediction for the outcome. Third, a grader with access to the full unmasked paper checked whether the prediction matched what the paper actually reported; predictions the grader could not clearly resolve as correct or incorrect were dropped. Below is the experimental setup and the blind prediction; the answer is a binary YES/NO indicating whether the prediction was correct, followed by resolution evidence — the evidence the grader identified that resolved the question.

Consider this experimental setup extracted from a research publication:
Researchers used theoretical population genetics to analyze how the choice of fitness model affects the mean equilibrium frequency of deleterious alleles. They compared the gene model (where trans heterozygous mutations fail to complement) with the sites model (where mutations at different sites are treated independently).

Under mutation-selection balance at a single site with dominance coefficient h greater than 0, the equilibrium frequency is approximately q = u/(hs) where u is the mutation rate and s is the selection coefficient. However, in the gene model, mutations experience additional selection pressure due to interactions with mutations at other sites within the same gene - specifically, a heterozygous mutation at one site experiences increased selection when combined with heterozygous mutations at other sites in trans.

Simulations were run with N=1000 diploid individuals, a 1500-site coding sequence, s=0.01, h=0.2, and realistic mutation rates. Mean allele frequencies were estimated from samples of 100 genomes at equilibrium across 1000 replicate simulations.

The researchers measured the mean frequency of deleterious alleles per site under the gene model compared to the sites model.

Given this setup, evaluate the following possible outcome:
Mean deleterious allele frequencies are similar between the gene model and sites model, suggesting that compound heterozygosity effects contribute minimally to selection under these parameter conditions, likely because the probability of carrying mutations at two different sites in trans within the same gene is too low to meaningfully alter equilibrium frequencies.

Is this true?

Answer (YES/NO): NO